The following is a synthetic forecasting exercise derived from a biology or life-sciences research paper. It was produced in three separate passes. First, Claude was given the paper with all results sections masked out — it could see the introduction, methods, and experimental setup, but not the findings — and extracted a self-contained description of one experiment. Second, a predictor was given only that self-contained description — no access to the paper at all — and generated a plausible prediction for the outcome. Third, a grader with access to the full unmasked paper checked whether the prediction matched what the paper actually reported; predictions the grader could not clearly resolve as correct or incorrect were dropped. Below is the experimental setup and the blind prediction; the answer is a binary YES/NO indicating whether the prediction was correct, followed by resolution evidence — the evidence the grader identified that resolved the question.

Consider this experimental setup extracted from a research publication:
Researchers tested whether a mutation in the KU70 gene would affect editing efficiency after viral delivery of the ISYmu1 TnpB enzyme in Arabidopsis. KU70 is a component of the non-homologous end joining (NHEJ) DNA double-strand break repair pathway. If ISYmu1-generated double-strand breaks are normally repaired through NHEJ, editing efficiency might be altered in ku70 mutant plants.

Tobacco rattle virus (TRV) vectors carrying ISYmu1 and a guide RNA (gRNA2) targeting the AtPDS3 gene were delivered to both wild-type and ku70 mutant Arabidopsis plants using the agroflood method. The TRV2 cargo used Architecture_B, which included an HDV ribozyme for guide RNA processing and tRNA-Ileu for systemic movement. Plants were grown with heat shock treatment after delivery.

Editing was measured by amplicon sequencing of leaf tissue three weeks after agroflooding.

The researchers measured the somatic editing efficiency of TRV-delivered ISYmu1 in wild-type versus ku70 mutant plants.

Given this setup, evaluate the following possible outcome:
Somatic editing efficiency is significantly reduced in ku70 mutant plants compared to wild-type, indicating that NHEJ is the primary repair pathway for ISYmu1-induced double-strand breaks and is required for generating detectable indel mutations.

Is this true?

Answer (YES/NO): NO